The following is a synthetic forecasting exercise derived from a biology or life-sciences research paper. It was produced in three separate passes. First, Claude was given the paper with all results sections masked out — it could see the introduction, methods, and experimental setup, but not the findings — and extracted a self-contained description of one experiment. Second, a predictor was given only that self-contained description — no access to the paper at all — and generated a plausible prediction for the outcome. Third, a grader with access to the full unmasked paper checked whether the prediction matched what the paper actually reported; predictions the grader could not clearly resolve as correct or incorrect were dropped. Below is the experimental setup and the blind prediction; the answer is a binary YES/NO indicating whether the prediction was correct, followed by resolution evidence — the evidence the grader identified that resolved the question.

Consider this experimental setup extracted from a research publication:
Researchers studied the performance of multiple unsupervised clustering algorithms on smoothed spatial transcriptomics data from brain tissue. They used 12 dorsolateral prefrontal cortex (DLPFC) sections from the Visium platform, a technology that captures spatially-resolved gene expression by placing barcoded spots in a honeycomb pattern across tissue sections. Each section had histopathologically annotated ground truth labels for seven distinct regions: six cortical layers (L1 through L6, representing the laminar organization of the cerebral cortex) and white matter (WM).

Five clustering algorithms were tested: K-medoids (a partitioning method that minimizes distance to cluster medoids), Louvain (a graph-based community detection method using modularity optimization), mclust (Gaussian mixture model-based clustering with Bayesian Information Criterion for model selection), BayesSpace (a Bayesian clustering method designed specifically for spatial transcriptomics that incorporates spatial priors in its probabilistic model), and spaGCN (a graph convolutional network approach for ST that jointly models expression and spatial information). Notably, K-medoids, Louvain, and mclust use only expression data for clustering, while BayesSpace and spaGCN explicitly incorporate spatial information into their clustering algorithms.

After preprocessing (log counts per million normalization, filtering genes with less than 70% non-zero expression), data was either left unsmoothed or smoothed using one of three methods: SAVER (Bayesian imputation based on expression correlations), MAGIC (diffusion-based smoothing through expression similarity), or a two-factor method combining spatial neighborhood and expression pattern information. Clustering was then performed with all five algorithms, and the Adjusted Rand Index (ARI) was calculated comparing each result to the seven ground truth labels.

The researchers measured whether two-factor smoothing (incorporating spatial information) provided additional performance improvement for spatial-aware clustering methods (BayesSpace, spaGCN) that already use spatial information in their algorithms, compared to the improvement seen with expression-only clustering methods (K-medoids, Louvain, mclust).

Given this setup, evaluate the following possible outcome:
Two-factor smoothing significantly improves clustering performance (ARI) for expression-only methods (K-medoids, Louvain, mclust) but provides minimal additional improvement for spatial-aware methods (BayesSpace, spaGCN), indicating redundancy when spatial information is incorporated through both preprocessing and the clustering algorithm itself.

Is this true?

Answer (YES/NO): NO